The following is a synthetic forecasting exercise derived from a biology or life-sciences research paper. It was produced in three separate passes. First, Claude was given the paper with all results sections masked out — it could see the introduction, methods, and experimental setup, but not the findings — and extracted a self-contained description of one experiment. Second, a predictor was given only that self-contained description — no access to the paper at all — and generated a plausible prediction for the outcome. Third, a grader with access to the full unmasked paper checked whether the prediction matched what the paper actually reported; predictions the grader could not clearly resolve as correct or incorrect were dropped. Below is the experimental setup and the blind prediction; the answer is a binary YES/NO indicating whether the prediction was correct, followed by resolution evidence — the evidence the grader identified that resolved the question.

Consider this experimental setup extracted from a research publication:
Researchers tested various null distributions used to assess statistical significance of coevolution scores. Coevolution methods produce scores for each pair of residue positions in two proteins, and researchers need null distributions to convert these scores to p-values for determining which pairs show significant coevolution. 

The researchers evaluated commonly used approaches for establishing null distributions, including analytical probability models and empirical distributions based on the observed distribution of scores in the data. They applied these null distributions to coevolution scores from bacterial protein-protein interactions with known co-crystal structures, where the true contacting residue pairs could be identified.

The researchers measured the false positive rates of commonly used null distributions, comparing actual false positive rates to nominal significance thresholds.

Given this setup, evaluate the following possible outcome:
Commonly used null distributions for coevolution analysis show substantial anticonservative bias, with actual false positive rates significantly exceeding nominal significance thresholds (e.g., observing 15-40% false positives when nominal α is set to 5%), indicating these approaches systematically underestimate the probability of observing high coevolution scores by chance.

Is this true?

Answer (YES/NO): NO